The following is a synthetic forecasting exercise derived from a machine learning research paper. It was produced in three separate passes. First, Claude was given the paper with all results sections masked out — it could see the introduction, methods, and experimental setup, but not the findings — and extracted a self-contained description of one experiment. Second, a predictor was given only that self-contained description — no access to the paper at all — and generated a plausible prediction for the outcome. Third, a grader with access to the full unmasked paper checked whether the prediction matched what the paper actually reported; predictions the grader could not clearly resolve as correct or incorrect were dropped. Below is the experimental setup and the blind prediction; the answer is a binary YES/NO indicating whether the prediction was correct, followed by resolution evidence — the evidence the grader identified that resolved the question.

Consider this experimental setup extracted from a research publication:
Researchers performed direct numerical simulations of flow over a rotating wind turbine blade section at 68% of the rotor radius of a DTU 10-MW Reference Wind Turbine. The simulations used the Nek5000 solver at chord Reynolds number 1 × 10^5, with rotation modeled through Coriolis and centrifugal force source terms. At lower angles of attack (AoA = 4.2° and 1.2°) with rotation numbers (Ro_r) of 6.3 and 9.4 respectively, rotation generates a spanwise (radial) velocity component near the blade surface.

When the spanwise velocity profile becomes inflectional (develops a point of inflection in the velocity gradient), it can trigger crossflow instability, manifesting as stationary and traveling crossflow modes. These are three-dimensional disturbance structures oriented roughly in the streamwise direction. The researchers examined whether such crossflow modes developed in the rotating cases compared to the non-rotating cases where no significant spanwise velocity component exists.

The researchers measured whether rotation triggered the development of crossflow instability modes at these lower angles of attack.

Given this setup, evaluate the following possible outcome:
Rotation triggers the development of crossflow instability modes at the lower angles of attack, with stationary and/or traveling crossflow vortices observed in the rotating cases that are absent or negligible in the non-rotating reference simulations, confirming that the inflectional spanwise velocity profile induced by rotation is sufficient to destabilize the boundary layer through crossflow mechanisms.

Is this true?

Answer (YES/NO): NO